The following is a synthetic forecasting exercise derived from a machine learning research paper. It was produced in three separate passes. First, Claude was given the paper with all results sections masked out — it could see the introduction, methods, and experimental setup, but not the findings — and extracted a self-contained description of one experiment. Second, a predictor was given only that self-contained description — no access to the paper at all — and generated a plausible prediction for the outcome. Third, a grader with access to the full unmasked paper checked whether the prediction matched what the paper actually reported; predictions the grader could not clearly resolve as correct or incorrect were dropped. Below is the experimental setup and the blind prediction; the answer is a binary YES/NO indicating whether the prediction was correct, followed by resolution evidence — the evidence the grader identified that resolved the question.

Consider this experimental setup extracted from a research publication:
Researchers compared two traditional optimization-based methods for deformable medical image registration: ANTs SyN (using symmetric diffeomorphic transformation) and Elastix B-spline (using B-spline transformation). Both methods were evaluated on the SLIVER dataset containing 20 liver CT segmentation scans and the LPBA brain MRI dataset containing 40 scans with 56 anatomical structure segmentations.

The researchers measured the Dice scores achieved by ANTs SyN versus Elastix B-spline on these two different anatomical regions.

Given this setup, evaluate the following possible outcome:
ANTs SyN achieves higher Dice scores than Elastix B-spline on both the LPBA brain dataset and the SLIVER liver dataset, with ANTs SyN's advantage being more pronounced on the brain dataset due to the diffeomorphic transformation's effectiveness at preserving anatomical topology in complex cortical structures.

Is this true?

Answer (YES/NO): NO